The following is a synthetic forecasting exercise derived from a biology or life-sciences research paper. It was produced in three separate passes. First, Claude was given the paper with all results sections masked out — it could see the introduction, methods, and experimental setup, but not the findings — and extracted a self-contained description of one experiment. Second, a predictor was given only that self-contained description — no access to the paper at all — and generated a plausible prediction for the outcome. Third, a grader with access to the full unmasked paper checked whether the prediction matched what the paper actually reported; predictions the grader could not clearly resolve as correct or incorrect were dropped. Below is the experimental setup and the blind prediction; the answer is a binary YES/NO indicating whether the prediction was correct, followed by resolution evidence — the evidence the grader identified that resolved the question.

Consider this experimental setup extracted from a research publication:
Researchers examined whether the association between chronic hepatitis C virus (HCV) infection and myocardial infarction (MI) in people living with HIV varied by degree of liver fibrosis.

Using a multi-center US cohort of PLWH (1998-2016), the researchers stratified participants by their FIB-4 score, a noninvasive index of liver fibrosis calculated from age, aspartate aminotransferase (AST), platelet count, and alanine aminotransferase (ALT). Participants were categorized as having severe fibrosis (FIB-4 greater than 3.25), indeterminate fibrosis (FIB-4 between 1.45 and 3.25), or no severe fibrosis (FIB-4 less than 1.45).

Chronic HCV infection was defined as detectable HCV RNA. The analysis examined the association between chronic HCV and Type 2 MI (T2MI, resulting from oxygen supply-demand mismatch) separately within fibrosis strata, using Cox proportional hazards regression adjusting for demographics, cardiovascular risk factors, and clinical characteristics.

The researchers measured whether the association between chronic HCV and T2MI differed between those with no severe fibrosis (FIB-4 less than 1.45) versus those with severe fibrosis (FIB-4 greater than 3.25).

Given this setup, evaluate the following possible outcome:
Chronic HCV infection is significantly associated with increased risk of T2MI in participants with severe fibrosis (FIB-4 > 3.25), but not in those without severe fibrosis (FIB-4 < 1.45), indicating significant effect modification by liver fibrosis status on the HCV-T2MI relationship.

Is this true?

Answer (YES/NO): NO